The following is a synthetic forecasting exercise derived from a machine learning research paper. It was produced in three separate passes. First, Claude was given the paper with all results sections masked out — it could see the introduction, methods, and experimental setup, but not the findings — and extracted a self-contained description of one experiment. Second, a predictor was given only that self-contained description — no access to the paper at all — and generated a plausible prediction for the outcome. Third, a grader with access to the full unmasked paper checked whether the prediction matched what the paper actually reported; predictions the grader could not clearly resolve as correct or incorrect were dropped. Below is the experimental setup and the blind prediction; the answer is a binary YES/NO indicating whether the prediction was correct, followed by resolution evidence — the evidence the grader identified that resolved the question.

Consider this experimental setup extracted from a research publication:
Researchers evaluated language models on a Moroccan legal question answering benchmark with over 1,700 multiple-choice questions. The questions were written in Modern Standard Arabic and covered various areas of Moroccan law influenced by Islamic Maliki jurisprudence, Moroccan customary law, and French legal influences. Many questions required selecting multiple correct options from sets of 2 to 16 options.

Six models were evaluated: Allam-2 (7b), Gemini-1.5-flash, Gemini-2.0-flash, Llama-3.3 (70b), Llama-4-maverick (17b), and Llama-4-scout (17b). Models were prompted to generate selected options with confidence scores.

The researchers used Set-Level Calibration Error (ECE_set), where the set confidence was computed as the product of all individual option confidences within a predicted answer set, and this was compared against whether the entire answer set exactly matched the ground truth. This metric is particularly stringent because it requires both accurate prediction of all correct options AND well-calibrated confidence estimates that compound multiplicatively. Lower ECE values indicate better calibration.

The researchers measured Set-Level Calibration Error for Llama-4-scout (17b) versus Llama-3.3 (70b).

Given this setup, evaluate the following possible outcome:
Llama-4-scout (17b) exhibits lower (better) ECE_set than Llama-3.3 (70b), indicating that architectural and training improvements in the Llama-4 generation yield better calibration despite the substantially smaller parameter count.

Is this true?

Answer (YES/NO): NO